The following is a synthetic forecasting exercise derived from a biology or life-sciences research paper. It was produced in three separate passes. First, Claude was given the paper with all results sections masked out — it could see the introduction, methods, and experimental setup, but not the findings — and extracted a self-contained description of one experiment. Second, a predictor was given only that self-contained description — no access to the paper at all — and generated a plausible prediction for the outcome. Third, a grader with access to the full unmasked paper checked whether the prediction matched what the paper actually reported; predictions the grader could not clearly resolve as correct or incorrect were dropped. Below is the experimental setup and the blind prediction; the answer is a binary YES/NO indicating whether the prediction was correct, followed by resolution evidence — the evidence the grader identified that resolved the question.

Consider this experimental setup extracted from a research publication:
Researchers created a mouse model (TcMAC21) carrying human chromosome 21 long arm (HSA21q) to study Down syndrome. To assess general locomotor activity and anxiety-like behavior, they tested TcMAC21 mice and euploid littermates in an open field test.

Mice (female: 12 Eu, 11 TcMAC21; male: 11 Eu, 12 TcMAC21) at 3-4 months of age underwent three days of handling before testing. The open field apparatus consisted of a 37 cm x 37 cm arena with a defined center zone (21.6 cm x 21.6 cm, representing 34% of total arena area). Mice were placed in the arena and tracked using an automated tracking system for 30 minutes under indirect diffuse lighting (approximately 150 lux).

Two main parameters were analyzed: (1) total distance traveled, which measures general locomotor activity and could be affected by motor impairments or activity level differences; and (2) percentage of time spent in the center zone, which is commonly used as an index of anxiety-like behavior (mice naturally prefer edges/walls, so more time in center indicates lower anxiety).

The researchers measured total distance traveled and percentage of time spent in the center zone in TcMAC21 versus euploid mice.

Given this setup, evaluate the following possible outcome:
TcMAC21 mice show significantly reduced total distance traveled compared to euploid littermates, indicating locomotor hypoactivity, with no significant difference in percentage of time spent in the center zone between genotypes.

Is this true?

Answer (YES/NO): NO